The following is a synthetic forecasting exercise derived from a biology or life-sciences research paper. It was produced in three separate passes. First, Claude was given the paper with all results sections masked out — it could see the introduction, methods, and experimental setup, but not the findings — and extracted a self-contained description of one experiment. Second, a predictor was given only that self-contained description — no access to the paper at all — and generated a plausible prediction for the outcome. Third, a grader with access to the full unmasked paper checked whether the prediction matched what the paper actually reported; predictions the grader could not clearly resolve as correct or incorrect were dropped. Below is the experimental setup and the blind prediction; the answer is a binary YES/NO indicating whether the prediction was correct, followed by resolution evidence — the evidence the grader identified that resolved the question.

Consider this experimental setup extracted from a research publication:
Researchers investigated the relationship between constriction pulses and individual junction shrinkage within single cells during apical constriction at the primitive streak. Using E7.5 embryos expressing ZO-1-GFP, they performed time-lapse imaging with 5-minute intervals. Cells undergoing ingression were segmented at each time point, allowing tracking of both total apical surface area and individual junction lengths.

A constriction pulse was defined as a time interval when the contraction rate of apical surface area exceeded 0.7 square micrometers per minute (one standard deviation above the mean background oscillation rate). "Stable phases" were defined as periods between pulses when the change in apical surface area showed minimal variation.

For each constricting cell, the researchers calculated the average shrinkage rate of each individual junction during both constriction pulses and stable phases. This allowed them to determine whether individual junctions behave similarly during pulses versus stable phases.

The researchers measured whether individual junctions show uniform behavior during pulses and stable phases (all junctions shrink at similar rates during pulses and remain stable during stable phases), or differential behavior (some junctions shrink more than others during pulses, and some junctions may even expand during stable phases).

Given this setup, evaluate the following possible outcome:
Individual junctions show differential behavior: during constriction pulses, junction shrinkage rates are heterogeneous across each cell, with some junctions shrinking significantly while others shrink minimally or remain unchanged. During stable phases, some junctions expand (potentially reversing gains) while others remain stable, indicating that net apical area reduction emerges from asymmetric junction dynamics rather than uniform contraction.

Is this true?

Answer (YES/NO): YES